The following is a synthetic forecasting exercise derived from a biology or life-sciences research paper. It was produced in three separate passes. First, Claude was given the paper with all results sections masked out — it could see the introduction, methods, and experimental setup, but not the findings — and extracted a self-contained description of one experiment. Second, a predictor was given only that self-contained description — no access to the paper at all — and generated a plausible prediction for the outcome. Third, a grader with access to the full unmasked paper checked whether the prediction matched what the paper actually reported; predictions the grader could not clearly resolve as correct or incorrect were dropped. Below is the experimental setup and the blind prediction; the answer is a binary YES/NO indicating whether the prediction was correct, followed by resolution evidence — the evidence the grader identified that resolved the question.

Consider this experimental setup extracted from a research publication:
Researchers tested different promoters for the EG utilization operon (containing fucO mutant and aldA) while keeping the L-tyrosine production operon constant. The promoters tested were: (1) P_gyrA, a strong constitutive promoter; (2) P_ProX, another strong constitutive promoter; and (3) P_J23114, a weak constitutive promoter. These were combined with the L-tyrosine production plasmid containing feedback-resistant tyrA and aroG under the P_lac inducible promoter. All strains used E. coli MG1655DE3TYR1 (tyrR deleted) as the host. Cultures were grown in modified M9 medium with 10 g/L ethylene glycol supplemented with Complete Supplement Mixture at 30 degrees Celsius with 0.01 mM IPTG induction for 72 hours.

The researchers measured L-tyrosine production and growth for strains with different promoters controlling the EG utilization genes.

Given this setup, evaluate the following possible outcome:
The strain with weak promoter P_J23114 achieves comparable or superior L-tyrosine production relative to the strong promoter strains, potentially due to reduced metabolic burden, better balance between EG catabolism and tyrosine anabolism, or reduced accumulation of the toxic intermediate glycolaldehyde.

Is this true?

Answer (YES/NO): YES